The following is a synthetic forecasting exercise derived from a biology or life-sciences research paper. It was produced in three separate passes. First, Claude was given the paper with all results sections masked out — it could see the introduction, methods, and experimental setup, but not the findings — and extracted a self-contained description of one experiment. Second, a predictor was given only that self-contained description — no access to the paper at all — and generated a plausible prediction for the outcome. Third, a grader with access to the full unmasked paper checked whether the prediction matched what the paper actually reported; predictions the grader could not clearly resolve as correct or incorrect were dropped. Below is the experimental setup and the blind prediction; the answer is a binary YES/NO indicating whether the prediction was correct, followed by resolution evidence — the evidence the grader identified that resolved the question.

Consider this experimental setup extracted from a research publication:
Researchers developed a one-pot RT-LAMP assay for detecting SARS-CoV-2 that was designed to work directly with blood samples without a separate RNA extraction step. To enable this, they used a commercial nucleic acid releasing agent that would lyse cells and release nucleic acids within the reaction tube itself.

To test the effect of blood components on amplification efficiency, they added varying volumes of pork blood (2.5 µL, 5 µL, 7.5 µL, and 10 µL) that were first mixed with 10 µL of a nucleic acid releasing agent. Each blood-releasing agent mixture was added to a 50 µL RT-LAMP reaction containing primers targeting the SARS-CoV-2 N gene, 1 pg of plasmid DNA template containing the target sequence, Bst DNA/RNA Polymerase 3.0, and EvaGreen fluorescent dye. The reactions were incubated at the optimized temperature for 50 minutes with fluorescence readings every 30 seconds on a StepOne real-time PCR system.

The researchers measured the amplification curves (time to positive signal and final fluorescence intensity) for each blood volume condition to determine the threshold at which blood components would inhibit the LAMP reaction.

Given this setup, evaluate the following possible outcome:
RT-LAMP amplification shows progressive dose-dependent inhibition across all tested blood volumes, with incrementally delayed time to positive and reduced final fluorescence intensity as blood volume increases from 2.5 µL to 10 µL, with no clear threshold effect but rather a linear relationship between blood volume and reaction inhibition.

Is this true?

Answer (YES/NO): NO